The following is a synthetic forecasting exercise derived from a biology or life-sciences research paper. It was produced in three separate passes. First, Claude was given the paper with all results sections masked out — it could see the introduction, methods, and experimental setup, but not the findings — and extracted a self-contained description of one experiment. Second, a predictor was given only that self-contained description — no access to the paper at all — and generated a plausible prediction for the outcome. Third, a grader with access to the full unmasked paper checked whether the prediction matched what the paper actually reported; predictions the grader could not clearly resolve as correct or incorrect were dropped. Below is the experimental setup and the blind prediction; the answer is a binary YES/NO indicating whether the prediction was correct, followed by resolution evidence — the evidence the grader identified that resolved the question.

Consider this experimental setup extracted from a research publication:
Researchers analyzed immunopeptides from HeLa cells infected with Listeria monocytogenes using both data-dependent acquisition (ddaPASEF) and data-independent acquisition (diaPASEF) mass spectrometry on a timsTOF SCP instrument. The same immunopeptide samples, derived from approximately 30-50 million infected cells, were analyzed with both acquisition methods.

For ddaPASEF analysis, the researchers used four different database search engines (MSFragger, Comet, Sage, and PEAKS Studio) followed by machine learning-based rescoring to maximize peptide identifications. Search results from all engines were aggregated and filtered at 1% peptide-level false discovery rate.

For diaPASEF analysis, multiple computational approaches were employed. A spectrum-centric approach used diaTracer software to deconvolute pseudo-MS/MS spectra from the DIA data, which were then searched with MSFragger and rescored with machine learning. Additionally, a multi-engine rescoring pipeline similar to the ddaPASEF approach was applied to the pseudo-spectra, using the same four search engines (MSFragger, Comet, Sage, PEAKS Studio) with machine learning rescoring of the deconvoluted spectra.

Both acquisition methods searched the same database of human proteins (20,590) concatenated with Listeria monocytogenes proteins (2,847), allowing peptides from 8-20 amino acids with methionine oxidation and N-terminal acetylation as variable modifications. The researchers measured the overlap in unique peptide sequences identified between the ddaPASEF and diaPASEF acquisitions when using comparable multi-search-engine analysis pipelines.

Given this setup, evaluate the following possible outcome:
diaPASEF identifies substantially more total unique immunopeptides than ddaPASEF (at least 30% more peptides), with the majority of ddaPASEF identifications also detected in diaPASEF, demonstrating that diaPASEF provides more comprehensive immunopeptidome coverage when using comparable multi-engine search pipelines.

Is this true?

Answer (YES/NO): NO